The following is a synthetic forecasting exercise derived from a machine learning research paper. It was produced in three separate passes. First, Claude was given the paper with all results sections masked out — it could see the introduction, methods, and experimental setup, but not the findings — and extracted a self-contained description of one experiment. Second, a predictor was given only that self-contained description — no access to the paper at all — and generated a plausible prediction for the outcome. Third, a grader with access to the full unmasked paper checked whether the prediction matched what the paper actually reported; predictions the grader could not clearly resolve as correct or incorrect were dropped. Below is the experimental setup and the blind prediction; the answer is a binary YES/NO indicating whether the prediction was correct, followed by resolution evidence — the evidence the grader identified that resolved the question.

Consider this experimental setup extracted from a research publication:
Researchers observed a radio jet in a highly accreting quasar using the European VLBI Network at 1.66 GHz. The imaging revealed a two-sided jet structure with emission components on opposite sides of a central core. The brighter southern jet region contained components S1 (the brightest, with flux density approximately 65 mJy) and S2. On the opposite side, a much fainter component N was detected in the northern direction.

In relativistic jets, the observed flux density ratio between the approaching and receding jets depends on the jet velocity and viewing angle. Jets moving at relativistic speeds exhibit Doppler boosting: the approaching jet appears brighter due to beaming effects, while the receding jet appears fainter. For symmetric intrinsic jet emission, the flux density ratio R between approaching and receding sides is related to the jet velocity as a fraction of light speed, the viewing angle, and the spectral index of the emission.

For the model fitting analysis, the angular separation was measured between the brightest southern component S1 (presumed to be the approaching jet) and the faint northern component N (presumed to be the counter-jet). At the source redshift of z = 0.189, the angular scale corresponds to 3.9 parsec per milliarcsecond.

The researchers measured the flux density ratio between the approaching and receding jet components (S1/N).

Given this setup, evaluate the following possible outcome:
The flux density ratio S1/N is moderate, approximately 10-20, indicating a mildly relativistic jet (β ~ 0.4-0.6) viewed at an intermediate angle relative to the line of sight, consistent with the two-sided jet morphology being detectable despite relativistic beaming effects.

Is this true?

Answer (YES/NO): NO